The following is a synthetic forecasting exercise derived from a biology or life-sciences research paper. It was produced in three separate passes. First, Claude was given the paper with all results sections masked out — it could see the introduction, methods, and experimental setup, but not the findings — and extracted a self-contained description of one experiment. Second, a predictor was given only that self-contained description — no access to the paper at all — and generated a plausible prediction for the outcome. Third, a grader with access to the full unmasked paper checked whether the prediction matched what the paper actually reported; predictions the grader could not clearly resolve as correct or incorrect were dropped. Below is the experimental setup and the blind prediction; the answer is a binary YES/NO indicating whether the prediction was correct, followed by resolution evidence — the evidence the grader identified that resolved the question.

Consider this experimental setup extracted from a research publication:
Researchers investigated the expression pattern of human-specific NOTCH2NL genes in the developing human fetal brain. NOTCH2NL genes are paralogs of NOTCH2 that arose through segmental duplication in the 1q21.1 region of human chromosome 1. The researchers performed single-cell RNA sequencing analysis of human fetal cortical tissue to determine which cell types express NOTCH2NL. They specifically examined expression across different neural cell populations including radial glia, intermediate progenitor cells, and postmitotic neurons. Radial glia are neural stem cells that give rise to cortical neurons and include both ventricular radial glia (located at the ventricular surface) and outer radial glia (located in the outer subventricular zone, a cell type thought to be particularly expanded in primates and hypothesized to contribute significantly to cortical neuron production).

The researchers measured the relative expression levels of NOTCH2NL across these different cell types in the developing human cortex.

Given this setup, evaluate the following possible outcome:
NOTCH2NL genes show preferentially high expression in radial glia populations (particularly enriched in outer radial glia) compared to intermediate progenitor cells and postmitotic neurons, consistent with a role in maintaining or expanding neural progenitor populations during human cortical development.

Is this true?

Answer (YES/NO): YES